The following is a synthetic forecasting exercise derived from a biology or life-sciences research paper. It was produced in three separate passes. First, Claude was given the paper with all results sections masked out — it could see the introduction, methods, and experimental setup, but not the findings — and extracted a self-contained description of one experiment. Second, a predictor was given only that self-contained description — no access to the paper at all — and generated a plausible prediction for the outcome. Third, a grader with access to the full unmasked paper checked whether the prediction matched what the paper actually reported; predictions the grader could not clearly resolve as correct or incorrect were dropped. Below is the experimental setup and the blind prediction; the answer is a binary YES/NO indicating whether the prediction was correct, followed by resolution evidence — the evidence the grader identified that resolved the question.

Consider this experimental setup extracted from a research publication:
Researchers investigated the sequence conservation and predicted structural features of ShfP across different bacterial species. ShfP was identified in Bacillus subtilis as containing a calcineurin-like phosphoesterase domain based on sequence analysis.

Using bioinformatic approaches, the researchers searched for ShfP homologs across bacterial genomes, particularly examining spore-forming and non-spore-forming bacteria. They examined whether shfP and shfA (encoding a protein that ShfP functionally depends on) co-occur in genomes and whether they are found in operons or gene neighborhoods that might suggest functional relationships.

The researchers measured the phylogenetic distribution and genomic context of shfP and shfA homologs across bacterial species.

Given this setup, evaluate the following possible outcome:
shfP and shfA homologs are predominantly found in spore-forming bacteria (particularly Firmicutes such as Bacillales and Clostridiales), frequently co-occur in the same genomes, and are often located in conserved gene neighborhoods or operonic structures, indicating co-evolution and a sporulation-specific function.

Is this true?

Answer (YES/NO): NO